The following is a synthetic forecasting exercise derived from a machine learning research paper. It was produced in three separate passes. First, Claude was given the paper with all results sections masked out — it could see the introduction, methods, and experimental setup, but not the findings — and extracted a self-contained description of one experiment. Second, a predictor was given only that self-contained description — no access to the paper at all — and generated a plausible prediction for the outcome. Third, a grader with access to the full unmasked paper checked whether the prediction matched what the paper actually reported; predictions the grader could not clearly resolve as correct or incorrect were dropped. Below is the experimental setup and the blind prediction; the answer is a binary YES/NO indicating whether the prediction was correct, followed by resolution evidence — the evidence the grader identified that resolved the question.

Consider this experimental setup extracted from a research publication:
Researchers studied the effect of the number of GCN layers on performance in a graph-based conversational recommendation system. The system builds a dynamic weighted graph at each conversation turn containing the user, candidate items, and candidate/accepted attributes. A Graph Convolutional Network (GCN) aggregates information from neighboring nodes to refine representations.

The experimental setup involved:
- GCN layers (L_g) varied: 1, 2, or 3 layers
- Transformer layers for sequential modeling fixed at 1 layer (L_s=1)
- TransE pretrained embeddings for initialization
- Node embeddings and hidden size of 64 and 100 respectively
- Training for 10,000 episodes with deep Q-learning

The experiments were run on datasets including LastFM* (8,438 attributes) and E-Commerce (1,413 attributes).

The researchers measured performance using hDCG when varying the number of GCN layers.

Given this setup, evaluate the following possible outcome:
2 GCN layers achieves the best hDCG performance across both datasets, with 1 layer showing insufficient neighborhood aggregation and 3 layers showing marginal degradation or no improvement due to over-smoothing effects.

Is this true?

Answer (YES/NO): YES